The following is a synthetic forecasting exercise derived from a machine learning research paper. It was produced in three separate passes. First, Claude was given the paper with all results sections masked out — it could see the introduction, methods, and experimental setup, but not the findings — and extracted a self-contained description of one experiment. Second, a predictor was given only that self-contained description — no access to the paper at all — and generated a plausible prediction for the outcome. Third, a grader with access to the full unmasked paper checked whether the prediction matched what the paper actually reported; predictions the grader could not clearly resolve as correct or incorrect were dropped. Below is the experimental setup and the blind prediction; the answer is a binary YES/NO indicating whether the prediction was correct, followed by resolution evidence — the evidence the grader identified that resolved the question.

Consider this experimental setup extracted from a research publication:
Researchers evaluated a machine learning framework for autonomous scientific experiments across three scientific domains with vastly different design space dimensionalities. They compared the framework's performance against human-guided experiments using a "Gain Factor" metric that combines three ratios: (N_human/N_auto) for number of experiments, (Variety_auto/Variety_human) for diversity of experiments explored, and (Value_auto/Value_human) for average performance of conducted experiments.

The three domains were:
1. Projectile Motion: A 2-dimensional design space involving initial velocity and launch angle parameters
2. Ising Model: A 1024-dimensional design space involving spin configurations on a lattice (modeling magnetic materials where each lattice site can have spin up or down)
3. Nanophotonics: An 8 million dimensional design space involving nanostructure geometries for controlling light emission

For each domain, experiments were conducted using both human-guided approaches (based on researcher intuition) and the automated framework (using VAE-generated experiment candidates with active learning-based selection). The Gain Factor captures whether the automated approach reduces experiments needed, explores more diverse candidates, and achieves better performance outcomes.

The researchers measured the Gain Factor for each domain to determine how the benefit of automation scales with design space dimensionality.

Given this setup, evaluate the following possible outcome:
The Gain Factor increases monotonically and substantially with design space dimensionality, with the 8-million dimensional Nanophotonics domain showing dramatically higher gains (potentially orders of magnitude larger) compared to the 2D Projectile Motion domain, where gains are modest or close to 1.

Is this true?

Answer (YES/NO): YES